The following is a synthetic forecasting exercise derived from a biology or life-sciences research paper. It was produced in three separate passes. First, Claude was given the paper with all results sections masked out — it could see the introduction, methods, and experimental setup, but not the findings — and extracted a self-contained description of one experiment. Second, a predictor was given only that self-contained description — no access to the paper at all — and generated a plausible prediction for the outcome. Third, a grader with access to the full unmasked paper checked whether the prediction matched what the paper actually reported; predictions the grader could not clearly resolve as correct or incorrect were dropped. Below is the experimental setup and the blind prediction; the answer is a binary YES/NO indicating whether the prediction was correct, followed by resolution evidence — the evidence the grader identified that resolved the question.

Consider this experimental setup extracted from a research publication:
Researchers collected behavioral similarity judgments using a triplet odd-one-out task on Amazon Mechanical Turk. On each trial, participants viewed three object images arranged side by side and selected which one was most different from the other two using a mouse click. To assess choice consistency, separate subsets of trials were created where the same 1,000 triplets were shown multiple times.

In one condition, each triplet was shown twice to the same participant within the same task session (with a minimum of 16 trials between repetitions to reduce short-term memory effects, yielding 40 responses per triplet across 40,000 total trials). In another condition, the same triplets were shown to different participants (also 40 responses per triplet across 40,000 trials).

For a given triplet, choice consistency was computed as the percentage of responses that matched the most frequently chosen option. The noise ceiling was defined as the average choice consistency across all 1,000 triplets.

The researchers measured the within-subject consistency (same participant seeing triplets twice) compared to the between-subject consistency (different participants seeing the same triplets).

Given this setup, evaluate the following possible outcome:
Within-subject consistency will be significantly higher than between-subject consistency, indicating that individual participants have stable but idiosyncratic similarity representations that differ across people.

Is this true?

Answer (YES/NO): YES